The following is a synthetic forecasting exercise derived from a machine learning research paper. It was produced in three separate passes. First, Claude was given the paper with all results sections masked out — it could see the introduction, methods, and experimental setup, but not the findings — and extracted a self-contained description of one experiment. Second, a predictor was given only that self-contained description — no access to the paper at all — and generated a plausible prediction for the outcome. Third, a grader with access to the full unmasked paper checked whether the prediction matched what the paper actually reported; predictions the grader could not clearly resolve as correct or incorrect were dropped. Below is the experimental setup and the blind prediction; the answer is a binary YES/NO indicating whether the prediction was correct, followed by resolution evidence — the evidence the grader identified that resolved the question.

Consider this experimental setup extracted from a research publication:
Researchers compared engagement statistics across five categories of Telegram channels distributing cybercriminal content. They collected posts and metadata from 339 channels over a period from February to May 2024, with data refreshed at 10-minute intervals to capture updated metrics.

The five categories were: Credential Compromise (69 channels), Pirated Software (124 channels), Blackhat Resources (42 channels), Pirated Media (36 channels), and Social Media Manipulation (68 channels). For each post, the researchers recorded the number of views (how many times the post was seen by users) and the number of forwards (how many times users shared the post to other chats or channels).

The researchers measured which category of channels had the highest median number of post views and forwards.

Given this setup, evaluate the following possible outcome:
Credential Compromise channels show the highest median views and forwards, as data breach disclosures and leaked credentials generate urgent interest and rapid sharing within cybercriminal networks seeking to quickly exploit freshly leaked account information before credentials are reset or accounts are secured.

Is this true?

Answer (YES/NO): NO